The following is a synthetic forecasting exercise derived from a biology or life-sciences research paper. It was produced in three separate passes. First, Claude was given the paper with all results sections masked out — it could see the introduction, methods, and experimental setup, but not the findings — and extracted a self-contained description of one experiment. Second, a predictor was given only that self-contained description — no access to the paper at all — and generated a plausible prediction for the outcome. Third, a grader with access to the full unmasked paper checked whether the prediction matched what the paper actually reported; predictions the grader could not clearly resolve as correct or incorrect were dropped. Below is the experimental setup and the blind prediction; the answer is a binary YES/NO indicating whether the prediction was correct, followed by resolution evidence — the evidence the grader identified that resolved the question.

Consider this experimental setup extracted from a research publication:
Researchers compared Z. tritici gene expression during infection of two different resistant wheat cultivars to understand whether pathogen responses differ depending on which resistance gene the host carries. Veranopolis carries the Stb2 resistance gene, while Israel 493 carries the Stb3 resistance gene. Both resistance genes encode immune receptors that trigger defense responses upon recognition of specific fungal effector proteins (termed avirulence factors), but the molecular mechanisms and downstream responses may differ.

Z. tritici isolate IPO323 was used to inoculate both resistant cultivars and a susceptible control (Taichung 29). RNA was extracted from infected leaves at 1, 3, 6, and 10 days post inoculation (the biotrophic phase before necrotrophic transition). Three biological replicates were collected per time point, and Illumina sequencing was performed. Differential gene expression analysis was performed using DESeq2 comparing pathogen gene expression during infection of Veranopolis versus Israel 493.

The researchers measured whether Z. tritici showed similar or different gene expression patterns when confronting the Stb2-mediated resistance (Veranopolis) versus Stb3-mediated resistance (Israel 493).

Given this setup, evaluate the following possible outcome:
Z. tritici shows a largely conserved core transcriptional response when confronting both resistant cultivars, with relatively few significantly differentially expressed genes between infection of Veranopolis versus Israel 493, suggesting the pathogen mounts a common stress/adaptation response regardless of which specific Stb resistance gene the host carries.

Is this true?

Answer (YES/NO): YES